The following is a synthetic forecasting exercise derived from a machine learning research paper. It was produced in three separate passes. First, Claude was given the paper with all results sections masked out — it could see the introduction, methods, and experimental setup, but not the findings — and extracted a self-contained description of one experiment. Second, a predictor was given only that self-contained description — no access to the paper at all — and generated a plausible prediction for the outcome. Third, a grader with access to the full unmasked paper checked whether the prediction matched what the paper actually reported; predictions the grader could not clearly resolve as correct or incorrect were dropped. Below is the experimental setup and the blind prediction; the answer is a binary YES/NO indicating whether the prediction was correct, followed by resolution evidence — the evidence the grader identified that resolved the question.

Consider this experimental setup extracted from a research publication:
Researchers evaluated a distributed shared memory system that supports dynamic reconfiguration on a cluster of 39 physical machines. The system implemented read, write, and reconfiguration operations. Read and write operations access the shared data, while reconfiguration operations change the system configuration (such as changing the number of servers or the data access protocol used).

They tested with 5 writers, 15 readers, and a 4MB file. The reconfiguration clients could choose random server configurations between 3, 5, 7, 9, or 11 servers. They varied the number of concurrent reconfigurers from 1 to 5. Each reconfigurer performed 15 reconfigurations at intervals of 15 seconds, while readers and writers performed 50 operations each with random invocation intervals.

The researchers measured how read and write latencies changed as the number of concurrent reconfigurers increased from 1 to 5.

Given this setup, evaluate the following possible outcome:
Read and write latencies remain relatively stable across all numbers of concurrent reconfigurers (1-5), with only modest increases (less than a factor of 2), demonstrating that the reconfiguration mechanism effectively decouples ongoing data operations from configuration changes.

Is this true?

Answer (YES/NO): NO